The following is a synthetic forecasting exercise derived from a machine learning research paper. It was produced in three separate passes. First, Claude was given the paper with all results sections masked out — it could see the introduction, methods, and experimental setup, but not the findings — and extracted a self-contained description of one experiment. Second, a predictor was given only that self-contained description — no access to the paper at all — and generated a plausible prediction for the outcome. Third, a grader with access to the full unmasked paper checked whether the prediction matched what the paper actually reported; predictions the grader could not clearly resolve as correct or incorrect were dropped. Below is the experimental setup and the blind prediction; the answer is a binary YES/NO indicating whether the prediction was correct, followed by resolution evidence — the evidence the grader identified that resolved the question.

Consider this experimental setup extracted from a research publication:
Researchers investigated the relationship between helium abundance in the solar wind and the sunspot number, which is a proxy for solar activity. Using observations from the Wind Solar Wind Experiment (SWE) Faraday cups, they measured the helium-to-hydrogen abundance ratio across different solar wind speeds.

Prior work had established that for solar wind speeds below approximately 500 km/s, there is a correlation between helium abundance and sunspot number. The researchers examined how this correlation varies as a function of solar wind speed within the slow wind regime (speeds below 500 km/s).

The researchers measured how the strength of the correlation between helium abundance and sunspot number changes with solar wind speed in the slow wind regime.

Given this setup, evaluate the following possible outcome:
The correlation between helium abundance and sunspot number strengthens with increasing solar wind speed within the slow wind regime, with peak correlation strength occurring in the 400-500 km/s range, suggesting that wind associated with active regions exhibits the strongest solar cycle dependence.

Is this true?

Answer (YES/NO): NO